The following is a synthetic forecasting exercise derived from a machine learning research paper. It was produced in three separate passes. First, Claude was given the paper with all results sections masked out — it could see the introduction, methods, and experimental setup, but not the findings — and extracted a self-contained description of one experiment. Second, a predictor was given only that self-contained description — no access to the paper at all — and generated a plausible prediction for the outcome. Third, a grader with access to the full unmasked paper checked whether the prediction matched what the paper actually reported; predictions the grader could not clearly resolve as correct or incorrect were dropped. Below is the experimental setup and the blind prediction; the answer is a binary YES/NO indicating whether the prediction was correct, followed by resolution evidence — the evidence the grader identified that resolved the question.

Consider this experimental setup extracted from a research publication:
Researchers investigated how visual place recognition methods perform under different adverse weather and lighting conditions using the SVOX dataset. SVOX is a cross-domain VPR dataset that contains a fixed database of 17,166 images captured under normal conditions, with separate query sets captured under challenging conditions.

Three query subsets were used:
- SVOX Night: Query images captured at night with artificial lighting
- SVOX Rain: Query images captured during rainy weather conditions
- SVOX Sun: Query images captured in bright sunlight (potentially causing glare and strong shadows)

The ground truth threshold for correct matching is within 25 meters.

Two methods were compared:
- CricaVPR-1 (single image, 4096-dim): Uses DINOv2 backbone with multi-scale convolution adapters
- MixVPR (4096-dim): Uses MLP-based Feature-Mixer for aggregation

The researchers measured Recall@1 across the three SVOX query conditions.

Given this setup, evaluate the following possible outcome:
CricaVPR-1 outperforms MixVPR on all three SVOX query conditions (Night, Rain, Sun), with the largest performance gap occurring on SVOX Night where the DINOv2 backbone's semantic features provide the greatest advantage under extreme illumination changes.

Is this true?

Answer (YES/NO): YES